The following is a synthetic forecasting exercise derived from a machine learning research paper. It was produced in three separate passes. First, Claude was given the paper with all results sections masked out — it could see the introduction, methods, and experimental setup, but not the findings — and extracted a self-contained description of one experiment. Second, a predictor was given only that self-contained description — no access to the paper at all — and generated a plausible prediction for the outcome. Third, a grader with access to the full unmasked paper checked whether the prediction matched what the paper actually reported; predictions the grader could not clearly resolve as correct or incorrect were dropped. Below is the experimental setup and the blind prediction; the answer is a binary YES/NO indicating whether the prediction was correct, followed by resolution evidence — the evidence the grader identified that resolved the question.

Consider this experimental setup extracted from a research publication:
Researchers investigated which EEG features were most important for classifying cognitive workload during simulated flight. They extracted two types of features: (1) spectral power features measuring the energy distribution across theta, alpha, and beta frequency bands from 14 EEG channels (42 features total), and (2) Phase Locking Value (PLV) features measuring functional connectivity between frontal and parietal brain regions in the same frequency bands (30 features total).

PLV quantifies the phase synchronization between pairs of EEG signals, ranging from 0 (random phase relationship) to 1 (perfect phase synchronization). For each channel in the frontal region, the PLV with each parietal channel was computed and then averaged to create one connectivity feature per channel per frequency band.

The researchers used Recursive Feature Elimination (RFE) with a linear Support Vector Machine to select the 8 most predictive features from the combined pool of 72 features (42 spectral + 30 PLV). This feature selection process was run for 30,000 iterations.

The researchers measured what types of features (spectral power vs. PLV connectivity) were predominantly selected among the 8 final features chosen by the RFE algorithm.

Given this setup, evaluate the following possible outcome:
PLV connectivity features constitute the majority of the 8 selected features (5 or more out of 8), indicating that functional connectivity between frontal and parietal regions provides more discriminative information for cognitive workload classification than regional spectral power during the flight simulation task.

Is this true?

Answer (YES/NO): YES